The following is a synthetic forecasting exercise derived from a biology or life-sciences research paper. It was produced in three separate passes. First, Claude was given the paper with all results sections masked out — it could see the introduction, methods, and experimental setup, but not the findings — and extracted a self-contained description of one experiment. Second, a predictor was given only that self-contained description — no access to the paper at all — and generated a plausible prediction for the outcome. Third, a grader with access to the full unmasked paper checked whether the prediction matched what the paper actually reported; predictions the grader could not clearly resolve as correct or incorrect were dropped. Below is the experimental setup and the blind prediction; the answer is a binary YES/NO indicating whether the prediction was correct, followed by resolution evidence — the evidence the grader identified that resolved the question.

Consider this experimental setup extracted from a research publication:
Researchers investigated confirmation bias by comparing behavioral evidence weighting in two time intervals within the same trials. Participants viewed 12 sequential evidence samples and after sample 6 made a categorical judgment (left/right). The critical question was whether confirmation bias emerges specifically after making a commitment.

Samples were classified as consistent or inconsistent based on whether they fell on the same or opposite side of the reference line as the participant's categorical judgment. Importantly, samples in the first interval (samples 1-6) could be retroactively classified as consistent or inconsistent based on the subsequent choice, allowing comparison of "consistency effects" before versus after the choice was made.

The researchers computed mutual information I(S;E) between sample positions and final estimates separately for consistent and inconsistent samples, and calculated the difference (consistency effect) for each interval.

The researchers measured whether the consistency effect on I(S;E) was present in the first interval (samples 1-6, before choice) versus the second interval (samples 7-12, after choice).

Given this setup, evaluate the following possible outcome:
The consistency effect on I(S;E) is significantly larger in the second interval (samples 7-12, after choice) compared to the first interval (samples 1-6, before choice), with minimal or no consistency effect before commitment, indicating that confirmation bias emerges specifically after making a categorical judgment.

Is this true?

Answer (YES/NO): YES